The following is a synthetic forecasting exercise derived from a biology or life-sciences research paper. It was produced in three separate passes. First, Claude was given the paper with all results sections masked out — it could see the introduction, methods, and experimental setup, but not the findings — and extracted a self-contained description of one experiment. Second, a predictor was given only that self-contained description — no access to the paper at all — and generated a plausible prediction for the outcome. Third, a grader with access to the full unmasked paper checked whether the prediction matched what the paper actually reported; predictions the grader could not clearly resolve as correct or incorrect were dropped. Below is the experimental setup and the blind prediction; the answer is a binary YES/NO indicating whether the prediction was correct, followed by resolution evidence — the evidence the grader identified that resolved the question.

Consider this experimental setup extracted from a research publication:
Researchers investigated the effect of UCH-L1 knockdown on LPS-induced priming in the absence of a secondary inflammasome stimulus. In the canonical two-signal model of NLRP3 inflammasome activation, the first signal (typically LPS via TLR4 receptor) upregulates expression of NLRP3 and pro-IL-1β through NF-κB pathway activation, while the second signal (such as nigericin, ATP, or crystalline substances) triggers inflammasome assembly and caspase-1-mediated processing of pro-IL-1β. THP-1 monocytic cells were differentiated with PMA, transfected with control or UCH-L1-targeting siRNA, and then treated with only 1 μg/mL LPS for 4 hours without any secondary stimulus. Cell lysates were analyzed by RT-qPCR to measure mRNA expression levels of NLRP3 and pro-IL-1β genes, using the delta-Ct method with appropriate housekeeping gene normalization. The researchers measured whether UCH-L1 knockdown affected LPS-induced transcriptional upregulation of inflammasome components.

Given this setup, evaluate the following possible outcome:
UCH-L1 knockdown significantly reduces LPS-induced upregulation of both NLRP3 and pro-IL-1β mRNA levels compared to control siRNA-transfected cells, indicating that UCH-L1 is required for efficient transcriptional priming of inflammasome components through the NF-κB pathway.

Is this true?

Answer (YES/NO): NO